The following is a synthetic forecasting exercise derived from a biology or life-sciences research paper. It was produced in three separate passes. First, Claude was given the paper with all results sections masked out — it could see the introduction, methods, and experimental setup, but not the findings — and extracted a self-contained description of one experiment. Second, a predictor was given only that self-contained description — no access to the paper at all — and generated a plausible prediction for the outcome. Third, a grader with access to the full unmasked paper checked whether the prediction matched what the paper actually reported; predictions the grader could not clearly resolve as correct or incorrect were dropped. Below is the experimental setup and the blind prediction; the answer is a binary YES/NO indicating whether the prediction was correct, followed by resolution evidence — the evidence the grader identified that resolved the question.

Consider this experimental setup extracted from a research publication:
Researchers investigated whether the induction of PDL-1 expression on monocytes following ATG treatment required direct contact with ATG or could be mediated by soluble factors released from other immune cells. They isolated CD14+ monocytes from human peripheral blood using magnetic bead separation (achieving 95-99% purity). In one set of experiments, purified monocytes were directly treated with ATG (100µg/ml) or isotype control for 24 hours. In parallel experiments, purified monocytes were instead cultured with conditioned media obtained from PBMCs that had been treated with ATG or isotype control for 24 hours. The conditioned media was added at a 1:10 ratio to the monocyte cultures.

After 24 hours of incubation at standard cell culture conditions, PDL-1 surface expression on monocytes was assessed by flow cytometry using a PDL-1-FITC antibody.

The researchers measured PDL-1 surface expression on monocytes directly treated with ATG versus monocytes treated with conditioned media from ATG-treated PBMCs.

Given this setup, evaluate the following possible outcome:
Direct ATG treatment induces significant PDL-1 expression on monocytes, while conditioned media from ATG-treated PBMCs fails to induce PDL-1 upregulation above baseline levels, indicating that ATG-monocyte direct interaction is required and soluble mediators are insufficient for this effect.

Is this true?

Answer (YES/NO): NO